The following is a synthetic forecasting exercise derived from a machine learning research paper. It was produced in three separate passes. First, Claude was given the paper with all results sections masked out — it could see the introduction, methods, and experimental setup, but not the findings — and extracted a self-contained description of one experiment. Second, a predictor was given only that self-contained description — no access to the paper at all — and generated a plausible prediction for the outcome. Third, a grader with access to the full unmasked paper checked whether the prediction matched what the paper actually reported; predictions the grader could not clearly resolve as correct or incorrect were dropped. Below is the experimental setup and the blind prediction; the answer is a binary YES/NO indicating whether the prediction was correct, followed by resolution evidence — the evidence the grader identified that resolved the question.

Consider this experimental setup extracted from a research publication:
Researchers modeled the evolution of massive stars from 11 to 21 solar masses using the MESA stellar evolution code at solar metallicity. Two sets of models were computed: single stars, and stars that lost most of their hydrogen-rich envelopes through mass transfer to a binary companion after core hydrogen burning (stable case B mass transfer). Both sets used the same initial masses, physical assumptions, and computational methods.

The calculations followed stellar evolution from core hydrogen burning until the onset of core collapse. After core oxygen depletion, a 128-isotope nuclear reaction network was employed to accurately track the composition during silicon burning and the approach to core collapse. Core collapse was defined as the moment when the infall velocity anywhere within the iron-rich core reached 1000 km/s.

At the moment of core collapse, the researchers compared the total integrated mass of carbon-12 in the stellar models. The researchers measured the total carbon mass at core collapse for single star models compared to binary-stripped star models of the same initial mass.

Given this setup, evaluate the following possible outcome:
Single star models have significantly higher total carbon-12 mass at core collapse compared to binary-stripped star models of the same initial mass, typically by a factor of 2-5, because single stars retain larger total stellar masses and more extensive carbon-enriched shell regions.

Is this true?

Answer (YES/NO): NO